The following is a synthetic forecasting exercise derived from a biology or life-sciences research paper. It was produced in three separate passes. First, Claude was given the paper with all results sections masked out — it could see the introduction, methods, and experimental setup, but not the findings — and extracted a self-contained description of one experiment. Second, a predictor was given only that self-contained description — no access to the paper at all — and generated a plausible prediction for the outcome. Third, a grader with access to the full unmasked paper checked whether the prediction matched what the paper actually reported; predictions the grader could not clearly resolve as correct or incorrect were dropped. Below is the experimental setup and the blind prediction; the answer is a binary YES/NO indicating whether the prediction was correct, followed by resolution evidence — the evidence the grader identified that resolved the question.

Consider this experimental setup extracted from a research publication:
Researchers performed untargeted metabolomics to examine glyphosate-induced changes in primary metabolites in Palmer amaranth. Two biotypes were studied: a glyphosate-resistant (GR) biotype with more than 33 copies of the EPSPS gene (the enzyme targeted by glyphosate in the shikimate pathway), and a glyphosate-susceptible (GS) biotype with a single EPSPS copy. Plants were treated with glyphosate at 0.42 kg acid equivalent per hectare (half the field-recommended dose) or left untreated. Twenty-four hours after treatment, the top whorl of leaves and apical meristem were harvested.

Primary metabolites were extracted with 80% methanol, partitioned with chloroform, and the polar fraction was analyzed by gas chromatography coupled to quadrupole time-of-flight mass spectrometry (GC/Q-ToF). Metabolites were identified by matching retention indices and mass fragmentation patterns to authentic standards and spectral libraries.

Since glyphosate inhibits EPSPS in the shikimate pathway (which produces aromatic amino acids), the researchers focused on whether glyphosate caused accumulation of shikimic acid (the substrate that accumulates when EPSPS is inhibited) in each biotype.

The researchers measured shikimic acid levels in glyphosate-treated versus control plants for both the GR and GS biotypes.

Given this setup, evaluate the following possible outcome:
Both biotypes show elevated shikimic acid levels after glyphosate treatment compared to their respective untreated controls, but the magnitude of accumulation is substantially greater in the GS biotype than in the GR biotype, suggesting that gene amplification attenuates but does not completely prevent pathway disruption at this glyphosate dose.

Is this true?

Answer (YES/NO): YES